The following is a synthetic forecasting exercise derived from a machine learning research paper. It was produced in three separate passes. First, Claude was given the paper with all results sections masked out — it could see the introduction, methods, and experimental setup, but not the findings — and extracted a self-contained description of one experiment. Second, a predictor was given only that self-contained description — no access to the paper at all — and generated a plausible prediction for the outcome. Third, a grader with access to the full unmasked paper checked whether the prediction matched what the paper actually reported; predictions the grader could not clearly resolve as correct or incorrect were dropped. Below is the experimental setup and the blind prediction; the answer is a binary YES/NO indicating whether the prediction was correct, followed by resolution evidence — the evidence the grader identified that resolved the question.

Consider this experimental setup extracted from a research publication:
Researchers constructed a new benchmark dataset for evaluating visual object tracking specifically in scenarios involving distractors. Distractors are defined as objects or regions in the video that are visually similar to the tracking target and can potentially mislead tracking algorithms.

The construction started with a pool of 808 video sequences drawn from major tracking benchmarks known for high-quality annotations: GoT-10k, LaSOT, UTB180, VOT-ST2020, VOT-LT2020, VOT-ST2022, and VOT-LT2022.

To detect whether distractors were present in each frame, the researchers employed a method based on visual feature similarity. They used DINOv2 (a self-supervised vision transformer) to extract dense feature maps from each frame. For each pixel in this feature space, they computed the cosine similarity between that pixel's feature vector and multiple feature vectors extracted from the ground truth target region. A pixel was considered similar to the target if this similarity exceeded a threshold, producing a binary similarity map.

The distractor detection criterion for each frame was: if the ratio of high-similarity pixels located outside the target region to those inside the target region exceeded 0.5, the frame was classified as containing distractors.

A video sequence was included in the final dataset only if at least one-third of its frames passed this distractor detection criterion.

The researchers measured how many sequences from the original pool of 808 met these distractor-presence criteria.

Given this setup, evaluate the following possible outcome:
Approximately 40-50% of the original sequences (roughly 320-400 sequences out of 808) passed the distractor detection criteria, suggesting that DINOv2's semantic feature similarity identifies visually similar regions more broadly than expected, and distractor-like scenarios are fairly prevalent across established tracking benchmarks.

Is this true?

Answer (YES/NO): NO